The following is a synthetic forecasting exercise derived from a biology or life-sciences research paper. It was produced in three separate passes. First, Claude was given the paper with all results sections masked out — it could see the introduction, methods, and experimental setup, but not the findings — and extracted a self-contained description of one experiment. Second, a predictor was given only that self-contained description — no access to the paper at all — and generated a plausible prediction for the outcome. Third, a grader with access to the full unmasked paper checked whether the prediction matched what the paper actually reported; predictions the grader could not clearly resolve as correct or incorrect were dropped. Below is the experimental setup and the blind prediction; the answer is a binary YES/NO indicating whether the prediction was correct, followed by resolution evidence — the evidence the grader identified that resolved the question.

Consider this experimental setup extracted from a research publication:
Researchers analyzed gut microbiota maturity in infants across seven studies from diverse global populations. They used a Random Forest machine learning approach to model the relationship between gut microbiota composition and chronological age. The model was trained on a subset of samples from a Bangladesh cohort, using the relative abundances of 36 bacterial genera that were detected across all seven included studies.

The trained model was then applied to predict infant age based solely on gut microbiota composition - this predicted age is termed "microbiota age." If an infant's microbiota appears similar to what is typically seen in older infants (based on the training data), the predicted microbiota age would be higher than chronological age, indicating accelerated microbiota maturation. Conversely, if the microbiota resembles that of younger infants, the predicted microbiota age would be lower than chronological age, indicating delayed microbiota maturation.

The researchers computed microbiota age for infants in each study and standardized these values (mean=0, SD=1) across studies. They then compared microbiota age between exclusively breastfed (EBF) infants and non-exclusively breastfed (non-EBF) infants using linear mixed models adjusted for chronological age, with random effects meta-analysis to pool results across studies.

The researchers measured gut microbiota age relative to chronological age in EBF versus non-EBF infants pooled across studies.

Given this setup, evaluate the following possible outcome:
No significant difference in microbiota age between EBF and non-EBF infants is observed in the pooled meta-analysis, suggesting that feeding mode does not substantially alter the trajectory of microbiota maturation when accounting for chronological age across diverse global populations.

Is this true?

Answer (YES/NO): NO